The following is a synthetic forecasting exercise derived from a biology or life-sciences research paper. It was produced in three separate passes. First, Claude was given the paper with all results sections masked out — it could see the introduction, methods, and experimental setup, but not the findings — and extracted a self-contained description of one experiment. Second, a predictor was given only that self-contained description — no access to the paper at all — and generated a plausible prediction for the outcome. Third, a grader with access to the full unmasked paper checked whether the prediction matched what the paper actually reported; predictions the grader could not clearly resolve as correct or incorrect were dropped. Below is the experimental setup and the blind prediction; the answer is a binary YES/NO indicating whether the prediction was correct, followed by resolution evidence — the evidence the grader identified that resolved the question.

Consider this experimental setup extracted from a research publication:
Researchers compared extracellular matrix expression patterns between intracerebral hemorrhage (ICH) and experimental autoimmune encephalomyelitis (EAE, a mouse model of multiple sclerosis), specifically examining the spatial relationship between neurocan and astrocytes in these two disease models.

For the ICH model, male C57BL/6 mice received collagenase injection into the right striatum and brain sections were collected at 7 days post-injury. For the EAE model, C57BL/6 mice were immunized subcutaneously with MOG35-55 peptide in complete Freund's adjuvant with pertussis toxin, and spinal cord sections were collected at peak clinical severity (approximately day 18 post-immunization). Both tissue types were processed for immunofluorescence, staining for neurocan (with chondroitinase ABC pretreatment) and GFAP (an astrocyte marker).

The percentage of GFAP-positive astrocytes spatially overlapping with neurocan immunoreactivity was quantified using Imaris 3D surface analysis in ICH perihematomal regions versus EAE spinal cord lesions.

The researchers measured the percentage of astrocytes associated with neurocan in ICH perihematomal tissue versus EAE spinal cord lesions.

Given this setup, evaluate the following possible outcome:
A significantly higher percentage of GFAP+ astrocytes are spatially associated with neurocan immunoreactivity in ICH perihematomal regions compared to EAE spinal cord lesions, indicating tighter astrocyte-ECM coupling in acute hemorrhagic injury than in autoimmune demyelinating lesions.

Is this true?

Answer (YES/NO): YES